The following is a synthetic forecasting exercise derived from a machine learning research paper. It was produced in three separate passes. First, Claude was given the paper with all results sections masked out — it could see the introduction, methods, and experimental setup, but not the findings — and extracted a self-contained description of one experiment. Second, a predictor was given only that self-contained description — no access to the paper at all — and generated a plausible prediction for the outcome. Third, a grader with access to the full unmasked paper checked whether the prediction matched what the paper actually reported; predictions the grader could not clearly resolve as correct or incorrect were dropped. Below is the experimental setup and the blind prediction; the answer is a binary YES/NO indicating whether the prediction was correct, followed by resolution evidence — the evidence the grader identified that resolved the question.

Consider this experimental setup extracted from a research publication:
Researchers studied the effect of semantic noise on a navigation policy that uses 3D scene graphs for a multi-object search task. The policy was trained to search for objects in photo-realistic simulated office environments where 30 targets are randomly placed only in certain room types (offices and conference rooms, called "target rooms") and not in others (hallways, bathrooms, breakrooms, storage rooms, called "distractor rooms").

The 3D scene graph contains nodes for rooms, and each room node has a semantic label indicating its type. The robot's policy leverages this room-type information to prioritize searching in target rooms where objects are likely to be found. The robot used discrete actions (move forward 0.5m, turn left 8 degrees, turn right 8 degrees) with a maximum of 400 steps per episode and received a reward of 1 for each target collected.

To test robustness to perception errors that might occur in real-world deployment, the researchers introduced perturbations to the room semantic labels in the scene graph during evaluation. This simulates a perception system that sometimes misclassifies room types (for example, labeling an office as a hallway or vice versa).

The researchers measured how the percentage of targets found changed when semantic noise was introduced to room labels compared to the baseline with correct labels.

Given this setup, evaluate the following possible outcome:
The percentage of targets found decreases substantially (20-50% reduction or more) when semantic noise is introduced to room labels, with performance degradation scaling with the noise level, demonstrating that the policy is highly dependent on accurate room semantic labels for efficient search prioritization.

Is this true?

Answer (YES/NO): NO